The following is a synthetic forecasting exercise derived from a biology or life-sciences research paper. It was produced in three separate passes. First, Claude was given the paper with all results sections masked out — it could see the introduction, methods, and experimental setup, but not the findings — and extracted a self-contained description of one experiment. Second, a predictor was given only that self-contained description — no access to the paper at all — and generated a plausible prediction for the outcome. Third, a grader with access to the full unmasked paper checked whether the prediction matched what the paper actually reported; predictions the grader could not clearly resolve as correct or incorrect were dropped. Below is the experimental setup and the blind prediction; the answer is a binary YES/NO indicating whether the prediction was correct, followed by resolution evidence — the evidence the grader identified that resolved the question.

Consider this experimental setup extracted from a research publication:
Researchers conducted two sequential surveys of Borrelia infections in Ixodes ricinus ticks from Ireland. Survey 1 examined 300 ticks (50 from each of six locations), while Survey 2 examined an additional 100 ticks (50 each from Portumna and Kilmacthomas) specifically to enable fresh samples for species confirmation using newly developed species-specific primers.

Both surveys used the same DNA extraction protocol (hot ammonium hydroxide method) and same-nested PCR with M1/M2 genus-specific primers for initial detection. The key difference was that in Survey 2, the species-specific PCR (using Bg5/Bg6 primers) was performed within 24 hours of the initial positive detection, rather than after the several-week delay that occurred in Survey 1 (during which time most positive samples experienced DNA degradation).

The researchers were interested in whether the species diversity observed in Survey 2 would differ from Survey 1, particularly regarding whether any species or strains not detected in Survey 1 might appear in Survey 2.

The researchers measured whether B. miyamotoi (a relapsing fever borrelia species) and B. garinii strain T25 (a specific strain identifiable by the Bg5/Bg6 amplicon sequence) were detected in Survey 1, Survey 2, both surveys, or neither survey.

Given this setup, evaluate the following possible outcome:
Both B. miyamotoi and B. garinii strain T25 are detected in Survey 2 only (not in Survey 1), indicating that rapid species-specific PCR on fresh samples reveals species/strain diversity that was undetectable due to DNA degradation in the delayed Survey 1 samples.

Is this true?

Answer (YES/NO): YES